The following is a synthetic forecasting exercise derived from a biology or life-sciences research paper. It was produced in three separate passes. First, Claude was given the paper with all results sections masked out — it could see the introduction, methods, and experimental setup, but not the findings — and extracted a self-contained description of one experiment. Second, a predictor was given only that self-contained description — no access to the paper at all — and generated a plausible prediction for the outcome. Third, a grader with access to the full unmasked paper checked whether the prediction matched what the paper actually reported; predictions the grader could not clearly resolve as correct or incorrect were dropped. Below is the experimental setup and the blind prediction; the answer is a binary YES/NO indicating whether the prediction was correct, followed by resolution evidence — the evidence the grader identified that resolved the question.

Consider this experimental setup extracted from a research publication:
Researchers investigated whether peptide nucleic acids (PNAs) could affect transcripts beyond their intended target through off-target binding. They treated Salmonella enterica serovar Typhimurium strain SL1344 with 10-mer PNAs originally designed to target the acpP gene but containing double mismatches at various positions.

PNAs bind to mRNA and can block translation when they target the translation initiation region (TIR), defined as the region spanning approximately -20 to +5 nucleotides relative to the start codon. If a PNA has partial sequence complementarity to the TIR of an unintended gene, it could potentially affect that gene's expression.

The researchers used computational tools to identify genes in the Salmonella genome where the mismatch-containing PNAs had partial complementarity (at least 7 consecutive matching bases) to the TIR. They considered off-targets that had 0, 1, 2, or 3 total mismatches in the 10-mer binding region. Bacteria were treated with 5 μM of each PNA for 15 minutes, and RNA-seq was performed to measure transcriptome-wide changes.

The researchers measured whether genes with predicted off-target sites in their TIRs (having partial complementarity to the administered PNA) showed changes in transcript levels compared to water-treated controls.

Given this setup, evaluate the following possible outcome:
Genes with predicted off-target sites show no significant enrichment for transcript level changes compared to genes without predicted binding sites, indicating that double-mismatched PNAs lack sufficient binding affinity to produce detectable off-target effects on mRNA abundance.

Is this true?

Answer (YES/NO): NO